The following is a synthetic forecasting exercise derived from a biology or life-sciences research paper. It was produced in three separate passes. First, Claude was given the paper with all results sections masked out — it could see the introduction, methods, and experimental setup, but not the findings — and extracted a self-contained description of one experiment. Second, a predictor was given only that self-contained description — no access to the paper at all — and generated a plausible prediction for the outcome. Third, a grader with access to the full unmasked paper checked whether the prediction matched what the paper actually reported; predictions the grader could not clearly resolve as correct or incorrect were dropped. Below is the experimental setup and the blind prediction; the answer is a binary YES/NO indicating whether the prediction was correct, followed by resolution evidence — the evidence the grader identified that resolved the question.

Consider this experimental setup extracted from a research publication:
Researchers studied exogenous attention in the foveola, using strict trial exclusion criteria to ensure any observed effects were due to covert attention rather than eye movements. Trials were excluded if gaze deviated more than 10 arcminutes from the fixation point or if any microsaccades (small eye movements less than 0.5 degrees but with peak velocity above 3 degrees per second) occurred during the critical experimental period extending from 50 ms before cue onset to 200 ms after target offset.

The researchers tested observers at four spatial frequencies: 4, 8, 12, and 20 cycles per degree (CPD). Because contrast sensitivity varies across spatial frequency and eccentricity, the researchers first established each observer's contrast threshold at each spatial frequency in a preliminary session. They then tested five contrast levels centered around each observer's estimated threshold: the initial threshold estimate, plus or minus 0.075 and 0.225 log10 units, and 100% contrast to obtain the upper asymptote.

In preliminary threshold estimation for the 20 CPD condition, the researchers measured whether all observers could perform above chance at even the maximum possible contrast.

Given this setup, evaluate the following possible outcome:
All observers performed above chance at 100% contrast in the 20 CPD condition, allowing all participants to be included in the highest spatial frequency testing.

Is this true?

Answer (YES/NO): NO